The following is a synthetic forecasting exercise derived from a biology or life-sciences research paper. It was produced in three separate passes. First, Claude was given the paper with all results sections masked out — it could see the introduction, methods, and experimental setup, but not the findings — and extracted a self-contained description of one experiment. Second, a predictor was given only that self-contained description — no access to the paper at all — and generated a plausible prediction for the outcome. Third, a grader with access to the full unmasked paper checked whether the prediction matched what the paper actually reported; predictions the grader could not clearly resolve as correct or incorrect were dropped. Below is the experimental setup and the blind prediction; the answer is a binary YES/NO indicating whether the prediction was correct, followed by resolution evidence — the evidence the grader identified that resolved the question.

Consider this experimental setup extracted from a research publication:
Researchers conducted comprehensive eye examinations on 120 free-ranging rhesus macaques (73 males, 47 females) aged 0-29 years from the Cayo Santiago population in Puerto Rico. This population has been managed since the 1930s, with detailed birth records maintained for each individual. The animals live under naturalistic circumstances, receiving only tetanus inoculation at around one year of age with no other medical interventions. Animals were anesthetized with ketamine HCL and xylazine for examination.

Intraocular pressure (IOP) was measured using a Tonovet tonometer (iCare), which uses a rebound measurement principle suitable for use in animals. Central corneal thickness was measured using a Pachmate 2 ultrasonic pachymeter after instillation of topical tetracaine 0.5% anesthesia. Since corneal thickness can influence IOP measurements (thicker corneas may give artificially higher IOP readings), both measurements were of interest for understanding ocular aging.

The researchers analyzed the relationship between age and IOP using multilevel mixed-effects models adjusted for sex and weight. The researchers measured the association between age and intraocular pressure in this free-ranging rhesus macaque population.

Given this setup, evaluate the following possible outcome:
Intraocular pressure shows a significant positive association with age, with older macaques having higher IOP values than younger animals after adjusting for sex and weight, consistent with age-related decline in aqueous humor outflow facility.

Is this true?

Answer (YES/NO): NO